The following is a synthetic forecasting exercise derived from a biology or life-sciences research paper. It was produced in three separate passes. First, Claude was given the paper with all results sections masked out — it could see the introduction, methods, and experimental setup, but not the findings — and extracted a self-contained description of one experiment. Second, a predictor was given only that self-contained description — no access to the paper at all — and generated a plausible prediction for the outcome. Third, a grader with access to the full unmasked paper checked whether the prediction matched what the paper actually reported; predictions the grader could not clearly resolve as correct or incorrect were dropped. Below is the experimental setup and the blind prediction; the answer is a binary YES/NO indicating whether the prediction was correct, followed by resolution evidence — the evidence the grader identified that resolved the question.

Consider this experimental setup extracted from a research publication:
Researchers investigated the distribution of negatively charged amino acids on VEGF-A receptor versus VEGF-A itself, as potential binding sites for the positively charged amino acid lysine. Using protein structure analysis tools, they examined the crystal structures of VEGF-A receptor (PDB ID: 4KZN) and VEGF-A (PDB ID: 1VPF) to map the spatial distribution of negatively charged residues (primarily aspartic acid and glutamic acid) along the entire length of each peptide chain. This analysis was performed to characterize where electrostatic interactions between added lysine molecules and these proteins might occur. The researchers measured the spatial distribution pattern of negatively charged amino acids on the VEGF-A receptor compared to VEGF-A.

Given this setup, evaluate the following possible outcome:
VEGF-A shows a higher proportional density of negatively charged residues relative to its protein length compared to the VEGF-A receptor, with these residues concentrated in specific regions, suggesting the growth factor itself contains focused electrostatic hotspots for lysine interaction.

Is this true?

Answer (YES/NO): NO